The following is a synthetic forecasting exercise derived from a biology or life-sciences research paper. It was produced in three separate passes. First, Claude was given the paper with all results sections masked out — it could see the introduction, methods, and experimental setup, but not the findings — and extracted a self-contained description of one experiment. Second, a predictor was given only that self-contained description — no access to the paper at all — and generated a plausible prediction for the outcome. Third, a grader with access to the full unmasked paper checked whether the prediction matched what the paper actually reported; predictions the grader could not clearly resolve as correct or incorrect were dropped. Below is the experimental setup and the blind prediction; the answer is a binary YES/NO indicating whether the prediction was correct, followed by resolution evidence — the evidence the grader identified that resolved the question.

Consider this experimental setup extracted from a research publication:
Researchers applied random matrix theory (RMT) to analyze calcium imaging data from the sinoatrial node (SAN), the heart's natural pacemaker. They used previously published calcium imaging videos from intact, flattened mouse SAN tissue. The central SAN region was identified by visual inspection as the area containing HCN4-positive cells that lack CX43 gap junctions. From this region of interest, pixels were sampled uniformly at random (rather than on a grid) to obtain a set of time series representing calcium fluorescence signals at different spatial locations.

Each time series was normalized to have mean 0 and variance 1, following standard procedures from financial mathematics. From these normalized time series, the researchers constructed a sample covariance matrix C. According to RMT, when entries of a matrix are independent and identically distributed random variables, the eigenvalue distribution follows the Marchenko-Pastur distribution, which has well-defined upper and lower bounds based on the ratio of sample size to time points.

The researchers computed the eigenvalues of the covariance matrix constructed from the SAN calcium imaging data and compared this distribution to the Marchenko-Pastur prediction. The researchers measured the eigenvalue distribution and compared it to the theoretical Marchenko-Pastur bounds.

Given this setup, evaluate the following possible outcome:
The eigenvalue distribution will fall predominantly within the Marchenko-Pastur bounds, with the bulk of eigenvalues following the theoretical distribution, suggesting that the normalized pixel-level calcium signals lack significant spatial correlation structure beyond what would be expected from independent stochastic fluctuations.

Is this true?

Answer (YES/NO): NO